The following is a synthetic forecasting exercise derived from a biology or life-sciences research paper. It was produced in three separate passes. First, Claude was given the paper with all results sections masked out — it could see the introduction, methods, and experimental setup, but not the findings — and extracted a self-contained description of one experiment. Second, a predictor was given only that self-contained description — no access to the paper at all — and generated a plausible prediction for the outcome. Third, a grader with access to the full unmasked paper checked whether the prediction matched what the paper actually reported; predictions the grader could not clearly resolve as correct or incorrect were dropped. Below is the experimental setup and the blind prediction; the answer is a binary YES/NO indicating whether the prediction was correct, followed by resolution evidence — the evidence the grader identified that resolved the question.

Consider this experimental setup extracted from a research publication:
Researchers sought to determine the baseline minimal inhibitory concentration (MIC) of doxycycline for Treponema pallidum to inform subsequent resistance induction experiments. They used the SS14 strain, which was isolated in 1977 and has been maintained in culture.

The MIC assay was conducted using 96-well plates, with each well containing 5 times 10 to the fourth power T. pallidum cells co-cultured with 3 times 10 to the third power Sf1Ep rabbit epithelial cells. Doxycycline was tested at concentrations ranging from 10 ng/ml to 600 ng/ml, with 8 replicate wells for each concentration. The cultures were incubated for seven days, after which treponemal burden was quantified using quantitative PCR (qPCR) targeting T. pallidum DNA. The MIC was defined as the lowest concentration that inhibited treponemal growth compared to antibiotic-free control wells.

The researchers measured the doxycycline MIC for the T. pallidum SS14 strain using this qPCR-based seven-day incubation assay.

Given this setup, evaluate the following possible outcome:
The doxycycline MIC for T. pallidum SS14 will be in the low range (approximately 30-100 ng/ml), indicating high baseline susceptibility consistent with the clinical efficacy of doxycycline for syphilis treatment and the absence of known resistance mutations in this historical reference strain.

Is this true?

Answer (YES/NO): YES